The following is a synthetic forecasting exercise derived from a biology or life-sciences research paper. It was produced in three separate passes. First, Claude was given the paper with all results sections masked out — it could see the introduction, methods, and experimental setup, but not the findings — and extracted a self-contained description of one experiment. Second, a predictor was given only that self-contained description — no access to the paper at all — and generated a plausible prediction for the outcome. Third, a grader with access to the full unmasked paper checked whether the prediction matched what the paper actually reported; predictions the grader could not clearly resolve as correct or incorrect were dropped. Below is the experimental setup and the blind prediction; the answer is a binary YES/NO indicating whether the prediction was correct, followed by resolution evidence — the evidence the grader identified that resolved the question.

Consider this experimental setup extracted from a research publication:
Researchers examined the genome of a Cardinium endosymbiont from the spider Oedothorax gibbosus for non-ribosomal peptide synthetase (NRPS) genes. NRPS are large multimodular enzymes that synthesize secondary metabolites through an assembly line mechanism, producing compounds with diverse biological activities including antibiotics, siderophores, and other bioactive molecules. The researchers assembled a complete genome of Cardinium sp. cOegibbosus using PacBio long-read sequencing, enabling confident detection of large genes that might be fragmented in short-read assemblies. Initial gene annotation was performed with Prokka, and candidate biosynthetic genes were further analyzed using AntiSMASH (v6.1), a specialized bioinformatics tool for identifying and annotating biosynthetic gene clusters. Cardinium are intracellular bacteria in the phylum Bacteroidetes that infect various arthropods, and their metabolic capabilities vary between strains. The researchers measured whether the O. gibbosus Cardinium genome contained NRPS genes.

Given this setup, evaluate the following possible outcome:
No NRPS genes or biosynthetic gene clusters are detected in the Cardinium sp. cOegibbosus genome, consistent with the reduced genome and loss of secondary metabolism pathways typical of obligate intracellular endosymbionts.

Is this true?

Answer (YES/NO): NO